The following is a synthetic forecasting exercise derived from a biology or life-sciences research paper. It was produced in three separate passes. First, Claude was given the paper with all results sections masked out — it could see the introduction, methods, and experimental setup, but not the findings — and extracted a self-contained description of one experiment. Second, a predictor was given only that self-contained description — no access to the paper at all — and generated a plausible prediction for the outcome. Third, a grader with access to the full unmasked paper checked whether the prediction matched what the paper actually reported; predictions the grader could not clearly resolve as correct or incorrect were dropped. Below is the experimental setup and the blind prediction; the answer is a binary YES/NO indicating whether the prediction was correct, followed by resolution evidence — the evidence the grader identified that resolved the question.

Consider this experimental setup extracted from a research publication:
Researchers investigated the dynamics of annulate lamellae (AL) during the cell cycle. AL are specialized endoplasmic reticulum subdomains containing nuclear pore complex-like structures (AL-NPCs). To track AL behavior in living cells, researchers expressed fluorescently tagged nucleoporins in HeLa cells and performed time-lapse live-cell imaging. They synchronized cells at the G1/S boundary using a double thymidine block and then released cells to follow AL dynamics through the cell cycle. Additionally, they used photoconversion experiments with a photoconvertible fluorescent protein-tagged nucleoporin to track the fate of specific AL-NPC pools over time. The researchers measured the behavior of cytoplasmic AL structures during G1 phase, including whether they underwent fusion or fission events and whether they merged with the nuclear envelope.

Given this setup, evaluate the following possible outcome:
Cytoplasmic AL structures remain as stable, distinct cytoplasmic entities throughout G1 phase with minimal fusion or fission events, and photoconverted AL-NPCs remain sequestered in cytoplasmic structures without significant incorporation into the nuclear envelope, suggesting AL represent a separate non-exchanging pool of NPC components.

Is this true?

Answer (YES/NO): NO